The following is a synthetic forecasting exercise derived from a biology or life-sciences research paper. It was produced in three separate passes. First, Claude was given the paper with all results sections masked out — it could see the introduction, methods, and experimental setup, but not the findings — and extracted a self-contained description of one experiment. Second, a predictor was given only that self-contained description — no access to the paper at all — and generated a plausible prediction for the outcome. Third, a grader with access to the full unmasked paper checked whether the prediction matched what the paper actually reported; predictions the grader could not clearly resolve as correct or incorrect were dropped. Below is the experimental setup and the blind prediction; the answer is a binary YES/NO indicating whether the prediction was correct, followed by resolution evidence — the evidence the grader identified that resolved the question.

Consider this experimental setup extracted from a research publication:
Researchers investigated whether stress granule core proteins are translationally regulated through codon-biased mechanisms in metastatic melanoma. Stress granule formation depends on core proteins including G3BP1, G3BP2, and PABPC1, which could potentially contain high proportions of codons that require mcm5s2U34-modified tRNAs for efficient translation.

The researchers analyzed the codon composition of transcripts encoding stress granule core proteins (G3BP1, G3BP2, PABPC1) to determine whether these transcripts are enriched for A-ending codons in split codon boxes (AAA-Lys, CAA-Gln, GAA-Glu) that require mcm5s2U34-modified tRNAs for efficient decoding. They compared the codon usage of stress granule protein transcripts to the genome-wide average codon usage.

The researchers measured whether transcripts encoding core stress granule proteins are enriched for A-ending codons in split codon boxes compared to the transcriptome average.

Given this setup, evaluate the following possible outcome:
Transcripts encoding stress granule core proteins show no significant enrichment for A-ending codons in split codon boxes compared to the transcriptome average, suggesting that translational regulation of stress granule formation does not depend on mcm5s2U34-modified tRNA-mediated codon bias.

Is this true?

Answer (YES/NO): NO